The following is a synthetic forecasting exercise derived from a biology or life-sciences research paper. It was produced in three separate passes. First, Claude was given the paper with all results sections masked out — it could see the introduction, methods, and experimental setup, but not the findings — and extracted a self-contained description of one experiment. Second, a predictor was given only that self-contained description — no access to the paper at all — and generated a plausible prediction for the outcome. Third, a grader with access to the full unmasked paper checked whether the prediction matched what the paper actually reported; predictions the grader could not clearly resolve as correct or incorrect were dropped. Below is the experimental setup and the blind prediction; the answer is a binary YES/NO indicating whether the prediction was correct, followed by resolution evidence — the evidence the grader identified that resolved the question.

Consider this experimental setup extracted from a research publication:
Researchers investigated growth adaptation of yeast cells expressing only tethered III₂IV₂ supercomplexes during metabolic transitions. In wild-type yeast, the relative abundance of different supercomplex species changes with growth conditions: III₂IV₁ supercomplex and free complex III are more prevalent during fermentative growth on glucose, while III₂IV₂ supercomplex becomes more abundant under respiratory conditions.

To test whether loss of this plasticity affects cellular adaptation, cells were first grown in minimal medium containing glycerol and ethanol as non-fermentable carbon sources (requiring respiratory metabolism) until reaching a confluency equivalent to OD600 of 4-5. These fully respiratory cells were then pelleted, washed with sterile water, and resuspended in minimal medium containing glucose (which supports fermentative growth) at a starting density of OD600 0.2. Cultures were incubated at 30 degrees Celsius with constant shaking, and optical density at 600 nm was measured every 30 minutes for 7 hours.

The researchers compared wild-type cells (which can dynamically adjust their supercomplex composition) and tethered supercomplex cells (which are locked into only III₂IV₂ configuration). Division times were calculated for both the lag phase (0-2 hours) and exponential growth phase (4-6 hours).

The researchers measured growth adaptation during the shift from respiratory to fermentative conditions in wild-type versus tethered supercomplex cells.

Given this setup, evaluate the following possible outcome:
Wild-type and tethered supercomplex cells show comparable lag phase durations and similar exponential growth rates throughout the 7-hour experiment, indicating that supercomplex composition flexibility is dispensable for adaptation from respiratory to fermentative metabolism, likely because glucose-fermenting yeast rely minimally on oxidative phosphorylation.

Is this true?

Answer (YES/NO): NO